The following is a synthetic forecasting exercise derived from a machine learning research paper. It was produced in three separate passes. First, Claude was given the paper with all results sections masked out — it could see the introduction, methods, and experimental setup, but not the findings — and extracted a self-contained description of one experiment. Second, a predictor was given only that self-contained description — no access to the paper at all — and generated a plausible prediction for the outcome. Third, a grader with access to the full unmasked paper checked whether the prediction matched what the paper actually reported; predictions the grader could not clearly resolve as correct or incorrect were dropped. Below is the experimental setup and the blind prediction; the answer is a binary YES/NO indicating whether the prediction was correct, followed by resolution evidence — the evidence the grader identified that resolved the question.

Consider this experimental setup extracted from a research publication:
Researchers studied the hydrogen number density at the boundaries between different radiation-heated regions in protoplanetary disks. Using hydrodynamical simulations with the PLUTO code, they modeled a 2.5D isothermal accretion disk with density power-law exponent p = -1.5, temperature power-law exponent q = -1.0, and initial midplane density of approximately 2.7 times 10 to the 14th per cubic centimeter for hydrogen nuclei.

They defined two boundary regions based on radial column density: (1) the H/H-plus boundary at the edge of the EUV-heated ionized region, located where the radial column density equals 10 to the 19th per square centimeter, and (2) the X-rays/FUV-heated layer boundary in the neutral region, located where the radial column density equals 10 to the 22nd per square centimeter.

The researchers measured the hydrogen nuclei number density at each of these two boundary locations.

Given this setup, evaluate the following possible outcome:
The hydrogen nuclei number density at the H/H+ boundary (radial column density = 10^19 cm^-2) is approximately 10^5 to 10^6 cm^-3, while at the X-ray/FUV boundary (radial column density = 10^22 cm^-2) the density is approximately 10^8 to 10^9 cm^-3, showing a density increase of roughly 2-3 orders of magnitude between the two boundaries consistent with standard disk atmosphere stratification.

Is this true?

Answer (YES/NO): NO